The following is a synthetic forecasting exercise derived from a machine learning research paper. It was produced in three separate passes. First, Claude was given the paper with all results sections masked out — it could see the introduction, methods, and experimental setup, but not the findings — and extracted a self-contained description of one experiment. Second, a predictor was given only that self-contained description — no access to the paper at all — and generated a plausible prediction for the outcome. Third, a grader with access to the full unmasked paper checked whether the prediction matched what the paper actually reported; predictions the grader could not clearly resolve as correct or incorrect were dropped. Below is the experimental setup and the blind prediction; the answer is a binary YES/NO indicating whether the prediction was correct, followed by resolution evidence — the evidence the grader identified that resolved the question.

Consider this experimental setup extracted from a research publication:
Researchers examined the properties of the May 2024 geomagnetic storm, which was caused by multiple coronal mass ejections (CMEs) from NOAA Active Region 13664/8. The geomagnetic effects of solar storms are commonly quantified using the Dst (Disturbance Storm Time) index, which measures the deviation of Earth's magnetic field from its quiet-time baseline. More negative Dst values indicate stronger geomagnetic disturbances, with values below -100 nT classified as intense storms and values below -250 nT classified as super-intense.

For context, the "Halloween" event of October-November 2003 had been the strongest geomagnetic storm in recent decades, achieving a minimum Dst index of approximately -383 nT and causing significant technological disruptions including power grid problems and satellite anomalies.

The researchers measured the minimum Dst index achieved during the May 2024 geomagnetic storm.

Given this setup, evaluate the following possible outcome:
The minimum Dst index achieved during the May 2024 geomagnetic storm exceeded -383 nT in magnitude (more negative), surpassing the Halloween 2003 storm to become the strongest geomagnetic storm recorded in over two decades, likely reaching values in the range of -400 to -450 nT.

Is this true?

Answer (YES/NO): YES